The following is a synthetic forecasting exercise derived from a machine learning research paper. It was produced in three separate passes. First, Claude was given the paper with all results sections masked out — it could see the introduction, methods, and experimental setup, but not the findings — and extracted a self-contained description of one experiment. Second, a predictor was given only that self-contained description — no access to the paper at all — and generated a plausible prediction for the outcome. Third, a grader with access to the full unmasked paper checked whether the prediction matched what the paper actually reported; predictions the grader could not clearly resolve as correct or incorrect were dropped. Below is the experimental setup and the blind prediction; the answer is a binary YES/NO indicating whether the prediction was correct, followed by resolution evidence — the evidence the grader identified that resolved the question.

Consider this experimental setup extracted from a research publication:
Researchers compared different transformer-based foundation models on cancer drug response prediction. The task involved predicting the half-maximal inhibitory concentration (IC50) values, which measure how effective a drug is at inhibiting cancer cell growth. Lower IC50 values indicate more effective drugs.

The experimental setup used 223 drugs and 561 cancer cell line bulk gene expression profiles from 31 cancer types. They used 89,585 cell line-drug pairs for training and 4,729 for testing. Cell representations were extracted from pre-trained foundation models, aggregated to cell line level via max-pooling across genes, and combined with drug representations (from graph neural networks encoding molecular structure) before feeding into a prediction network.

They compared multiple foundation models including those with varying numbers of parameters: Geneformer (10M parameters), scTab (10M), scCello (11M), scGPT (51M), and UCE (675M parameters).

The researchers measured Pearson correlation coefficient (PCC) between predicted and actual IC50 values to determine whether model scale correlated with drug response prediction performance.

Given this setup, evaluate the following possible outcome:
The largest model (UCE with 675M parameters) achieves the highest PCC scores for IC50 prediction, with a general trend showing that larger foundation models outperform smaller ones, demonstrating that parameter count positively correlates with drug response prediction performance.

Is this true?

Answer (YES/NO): YES